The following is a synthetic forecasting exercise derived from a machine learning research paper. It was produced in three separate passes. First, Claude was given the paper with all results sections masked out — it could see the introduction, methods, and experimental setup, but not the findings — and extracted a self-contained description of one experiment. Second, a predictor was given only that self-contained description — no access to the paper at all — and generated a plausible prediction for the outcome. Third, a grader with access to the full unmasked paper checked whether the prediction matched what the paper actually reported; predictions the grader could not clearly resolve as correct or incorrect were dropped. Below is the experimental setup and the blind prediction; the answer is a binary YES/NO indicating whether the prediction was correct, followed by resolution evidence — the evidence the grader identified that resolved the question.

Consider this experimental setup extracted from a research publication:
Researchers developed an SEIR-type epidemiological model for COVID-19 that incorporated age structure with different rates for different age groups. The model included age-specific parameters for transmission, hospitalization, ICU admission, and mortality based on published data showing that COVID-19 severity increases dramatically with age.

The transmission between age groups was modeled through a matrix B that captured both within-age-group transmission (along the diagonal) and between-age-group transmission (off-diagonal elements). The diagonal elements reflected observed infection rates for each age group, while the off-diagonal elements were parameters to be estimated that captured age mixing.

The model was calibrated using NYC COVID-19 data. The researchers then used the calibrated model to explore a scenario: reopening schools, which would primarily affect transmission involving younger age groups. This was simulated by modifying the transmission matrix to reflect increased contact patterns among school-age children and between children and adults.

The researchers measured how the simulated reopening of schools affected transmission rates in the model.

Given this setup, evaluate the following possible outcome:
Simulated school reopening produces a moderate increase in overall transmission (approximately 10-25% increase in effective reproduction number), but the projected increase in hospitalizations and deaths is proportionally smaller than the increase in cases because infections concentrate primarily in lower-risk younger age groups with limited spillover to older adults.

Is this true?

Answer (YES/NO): NO